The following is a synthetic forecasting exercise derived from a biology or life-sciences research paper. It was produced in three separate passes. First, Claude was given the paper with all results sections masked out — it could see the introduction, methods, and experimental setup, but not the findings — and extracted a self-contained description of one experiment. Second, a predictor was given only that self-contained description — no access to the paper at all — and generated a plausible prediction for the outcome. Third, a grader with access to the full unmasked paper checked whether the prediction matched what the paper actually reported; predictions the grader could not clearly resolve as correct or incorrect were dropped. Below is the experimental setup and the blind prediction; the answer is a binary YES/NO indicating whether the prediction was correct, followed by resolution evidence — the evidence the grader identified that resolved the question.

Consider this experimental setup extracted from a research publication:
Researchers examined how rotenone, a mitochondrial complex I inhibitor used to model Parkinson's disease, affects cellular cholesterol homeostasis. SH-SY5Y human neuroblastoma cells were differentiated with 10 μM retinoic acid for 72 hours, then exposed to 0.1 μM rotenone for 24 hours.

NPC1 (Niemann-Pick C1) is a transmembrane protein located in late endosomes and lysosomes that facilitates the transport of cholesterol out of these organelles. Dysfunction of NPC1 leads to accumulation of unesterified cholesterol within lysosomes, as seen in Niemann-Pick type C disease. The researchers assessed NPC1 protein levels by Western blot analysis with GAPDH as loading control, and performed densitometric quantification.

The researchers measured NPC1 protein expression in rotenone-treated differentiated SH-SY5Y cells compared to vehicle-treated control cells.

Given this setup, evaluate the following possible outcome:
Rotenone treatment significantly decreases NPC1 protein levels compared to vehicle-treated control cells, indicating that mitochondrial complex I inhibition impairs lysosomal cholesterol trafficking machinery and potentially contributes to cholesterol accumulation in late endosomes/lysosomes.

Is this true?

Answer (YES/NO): YES